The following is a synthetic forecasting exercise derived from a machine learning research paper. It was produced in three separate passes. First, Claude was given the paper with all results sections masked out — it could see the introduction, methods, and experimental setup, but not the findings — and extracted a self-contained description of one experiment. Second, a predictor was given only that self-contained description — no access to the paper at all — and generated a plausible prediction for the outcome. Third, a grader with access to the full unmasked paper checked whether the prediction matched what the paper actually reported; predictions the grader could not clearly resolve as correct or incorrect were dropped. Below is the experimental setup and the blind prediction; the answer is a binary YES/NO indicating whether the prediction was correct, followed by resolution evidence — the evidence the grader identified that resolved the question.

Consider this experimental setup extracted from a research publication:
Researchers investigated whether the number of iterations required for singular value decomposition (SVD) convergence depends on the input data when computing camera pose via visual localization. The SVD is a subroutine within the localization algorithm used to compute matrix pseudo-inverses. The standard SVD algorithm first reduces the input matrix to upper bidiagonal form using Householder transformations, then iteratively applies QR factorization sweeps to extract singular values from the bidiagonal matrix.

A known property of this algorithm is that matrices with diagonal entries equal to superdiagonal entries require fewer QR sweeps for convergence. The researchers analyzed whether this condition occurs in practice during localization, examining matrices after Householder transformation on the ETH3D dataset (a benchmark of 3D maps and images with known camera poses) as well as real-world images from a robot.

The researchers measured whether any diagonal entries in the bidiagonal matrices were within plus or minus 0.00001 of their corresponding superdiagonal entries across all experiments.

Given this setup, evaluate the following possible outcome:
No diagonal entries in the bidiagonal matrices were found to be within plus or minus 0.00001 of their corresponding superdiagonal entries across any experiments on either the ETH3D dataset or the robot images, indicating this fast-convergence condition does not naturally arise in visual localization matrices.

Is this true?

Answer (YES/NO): YES